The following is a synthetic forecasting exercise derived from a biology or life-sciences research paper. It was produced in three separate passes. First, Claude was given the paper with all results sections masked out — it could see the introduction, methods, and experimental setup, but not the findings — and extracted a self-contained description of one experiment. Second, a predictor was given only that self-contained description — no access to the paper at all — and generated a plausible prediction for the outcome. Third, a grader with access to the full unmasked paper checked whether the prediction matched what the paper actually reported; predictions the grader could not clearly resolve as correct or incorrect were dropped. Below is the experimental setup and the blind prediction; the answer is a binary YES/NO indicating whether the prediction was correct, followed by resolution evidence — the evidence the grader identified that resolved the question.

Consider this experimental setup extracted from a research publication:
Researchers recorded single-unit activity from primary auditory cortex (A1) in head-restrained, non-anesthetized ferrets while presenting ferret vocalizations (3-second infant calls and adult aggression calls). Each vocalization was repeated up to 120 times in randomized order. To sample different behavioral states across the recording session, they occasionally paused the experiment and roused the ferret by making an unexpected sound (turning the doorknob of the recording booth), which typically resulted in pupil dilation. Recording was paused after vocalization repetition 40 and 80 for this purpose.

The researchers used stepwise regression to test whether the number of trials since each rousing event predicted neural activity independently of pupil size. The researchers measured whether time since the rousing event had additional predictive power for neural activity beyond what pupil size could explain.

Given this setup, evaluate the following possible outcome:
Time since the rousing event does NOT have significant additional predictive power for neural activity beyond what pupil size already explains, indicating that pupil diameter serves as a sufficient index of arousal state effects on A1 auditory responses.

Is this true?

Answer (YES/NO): YES